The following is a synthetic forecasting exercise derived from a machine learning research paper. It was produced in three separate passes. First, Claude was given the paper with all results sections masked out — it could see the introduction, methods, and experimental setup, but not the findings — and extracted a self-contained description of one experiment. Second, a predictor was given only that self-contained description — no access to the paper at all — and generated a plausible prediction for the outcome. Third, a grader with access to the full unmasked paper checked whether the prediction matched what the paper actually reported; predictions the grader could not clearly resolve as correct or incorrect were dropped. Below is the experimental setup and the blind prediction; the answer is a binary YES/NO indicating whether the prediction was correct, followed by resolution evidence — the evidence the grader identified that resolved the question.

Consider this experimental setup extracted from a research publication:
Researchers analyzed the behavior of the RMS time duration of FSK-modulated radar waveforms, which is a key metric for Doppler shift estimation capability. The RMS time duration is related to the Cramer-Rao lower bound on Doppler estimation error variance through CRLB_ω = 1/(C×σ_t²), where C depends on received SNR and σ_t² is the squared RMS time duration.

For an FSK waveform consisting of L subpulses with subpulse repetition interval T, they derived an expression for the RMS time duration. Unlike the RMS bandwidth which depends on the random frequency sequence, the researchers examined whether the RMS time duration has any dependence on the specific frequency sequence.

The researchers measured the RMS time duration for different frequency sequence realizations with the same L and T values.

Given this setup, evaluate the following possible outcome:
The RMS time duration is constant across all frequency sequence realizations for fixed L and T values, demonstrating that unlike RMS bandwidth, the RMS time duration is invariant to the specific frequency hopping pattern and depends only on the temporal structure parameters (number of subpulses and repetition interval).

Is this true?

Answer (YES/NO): YES